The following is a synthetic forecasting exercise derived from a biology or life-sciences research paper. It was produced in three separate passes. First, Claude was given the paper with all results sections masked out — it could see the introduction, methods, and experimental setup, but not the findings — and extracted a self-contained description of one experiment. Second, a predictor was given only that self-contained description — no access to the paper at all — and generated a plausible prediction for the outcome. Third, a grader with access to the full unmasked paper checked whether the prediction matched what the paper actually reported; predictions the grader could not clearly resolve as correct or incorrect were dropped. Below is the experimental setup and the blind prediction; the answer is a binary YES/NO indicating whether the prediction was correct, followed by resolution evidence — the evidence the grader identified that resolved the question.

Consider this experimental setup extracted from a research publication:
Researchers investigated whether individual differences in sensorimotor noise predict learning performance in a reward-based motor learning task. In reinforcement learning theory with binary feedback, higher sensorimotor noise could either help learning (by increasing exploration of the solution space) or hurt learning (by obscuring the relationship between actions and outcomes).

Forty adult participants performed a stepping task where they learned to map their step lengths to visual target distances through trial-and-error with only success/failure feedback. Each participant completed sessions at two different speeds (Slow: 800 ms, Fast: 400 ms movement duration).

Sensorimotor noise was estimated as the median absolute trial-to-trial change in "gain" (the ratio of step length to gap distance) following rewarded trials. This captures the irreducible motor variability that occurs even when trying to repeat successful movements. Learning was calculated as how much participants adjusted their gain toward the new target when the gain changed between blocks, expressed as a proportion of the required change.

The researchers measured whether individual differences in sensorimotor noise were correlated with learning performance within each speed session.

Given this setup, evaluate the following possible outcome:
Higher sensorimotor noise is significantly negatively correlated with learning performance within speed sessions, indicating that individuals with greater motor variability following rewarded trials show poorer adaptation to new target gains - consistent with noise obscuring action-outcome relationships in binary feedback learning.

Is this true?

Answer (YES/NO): NO